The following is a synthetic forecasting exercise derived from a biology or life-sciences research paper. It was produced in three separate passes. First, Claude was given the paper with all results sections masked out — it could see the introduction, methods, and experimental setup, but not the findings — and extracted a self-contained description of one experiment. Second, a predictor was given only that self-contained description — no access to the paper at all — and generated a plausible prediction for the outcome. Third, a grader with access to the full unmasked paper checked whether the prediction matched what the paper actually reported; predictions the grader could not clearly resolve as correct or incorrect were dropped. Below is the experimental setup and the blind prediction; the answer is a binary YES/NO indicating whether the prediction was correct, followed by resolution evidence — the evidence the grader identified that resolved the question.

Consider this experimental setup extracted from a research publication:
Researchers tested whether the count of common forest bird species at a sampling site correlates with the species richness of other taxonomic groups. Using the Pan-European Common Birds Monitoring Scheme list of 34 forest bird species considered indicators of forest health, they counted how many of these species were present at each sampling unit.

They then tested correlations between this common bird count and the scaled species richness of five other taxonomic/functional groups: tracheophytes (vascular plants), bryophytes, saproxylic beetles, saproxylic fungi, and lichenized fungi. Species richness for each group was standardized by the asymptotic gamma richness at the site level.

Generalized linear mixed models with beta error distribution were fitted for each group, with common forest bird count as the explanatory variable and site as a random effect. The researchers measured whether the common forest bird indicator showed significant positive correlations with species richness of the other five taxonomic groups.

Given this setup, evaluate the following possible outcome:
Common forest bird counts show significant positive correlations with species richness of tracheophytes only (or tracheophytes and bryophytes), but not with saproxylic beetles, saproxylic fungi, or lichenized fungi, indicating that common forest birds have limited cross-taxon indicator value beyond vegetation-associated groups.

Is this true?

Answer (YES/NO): NO